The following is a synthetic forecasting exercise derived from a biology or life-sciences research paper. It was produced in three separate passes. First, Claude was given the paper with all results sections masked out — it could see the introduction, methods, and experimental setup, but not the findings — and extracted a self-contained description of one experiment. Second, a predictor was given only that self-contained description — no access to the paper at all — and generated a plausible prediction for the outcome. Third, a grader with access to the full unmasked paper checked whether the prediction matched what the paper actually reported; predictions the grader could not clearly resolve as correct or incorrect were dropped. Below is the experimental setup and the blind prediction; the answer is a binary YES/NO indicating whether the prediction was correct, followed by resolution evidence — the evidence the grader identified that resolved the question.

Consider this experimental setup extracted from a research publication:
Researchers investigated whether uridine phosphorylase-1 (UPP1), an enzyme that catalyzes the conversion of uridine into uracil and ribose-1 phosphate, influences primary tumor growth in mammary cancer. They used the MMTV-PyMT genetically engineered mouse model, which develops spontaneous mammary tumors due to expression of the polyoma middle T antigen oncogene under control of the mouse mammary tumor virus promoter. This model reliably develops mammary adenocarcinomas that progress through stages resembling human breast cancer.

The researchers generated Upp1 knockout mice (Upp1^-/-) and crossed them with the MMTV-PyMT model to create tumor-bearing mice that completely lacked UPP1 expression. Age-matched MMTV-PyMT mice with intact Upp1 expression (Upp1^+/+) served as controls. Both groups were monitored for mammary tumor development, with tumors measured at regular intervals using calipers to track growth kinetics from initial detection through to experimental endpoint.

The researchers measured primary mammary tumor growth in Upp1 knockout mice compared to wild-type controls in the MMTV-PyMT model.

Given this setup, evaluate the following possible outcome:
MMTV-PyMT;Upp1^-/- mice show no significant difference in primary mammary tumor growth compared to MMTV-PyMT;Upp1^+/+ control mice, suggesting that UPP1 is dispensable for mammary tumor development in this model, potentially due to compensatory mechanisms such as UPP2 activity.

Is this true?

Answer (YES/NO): YES